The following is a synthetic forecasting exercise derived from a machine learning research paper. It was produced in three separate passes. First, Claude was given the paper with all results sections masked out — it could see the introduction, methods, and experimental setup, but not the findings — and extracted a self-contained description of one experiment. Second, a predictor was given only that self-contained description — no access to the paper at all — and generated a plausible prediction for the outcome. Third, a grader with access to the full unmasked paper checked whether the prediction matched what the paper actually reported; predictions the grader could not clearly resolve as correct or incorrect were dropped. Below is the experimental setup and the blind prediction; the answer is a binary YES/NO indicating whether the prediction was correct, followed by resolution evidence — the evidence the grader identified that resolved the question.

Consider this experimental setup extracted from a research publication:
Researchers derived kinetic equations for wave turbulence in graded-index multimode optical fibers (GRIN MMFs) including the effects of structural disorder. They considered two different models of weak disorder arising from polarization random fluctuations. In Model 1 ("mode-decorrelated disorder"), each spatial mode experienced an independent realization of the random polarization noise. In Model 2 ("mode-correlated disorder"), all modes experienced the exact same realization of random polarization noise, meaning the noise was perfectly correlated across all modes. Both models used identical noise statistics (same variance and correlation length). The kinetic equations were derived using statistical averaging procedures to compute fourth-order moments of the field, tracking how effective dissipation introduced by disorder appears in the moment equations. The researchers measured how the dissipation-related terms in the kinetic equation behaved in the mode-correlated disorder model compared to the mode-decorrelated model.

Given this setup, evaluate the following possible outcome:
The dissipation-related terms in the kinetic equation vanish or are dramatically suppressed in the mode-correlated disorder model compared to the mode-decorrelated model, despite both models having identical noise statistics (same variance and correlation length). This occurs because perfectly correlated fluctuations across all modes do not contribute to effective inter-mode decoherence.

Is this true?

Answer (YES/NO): YES